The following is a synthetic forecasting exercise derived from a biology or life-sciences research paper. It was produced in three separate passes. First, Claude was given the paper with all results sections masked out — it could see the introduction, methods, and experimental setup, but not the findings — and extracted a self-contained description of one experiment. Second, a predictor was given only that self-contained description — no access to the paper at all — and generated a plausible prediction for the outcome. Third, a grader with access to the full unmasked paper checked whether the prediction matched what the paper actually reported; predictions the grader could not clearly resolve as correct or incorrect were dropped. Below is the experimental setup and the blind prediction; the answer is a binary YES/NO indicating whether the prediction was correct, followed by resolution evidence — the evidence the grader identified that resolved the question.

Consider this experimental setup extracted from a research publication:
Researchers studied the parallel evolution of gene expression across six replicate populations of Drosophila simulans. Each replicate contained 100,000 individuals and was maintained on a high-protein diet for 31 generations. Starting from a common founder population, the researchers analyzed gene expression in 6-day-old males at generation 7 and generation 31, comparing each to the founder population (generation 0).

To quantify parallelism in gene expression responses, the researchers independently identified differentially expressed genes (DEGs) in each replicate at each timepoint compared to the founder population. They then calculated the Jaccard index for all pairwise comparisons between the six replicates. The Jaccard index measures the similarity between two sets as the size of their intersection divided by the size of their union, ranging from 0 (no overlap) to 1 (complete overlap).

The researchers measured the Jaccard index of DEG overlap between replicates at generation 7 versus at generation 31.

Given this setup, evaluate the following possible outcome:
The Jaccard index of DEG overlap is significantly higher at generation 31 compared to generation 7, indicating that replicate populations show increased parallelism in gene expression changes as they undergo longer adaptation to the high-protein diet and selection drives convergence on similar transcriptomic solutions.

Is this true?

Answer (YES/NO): NO